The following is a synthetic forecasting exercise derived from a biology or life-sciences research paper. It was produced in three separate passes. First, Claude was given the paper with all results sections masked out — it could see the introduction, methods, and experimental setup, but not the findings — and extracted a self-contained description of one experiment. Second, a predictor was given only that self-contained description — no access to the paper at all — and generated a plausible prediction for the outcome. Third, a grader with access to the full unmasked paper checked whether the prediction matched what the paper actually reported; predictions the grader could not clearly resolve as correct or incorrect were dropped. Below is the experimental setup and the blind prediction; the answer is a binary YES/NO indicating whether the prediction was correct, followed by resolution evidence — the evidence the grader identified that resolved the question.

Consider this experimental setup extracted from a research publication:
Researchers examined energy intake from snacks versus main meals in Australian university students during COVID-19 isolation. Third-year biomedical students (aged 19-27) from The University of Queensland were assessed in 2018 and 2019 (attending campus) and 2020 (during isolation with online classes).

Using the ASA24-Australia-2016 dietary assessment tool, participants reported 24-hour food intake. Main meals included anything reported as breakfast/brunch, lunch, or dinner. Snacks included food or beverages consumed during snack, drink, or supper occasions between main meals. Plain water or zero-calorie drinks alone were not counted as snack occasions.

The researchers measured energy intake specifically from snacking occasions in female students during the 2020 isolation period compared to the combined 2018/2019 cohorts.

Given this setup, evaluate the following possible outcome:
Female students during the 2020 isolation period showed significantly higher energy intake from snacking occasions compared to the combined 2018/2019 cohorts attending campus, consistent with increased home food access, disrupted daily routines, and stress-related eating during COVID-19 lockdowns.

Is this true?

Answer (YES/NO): NO